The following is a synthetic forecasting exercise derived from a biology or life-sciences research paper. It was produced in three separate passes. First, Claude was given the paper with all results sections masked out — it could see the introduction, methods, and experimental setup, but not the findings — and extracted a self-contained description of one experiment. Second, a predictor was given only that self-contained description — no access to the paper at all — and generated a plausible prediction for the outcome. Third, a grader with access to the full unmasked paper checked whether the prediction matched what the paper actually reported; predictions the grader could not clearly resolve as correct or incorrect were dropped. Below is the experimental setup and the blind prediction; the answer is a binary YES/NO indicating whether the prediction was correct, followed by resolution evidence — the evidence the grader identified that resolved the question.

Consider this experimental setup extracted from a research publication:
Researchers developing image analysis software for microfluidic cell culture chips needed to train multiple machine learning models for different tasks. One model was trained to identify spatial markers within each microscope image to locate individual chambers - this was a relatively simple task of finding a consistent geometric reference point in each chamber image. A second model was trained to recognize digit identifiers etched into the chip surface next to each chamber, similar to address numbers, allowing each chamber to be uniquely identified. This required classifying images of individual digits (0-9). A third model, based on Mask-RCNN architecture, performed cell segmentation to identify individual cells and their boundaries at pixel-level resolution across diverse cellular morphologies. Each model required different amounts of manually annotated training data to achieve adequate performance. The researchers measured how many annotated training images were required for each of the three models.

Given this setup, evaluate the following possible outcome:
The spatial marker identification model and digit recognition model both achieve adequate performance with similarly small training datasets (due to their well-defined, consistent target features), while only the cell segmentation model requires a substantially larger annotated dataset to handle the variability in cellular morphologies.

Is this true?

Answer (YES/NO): NO